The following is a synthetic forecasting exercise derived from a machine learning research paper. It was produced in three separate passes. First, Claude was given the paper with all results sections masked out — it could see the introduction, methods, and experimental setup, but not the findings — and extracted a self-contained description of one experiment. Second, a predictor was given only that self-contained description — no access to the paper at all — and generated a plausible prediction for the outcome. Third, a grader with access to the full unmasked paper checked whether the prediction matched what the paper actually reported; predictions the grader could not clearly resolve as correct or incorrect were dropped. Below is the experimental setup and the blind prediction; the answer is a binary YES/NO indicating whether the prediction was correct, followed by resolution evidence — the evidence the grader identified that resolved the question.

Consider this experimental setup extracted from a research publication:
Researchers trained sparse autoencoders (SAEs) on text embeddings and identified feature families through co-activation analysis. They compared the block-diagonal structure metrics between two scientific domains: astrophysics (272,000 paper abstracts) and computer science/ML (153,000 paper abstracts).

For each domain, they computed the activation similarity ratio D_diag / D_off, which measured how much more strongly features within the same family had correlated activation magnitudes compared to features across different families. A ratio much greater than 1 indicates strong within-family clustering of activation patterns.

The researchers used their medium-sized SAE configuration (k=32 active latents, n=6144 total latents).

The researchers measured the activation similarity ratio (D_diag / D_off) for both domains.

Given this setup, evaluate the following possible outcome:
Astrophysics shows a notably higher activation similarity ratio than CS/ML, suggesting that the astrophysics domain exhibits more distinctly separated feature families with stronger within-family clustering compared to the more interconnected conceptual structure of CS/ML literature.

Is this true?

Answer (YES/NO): YES